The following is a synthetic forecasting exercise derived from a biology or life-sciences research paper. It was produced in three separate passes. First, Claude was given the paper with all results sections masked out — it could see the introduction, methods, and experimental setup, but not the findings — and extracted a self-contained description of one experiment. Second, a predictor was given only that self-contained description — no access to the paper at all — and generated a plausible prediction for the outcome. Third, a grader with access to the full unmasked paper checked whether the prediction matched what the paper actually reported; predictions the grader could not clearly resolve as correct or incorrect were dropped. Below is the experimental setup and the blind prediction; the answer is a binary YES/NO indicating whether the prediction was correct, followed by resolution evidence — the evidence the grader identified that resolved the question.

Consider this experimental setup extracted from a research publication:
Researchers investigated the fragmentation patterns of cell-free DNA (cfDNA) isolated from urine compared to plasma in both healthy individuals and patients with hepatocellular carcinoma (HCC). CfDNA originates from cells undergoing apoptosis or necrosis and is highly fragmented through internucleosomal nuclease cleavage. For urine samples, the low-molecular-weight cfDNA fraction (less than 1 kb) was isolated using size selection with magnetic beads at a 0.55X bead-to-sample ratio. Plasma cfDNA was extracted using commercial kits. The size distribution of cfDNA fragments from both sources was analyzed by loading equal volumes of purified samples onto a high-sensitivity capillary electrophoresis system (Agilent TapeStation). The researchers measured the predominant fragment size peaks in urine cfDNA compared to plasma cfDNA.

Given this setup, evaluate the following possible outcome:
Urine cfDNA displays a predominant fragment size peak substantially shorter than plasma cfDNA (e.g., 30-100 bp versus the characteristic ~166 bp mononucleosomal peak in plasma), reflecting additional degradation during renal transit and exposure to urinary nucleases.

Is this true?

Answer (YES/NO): NO